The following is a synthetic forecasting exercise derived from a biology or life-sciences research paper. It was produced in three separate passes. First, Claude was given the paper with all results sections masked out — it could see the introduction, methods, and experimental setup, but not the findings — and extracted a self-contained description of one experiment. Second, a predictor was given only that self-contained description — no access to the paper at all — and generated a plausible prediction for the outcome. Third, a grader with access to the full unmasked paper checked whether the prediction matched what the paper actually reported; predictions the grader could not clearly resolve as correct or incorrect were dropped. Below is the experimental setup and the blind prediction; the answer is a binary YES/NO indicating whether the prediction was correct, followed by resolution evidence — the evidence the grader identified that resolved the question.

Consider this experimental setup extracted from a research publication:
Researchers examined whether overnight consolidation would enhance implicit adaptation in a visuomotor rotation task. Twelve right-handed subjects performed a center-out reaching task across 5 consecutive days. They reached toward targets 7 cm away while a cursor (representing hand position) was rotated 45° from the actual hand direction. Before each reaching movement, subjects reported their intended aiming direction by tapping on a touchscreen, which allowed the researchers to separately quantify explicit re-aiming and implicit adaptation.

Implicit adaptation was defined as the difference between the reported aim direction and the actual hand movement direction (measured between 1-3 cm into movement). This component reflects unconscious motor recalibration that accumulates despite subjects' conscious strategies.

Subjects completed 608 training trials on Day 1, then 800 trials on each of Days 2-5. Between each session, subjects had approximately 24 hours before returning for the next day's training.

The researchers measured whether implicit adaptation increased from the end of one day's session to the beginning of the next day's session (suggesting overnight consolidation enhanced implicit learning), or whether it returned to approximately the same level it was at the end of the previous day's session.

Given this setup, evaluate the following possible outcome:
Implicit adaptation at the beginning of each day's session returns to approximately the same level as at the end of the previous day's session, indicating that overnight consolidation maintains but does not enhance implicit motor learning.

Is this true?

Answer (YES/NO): YES